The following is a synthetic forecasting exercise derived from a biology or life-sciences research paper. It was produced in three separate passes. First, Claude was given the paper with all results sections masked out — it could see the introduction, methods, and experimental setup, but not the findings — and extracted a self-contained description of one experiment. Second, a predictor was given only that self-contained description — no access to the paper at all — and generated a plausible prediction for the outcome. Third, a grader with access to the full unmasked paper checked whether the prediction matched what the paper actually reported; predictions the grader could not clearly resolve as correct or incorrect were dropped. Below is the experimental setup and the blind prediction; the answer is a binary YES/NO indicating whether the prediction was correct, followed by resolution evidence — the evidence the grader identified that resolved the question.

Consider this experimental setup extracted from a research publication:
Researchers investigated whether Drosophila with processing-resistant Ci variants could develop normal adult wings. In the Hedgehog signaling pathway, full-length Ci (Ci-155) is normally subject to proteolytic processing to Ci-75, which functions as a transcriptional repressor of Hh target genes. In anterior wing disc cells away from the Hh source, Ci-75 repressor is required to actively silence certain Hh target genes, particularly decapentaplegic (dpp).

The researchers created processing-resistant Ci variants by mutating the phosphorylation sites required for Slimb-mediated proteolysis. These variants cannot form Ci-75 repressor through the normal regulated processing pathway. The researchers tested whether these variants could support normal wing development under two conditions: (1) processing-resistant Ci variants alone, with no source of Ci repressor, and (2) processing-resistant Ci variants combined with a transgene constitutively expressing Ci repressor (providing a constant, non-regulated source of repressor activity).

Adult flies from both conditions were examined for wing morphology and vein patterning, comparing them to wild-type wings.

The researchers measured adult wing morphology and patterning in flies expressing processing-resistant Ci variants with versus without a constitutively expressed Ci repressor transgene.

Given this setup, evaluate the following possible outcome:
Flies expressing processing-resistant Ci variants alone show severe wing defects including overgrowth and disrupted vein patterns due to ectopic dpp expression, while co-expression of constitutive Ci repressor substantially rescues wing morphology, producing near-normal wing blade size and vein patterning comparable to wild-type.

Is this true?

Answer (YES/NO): NO